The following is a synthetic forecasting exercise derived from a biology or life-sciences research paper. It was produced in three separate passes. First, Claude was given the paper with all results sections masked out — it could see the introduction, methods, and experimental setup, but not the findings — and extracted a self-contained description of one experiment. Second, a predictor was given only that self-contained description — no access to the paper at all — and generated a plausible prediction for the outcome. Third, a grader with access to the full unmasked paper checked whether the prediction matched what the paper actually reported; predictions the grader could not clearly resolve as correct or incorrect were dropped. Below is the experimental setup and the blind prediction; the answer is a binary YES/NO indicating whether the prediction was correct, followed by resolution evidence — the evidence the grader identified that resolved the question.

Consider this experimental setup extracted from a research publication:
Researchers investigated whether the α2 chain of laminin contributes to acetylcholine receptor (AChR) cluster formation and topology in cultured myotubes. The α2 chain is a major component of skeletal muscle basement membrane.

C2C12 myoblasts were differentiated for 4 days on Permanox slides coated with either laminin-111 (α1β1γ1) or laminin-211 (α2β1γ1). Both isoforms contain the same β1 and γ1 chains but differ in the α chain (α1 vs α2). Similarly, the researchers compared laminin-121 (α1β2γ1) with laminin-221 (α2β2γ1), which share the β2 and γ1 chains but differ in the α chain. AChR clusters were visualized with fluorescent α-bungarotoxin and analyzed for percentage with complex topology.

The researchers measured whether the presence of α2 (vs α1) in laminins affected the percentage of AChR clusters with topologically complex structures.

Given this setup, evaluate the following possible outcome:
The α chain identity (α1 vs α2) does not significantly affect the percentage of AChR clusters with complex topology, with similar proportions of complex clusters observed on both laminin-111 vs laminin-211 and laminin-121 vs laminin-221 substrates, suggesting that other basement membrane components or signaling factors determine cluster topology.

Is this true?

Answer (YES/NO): NO